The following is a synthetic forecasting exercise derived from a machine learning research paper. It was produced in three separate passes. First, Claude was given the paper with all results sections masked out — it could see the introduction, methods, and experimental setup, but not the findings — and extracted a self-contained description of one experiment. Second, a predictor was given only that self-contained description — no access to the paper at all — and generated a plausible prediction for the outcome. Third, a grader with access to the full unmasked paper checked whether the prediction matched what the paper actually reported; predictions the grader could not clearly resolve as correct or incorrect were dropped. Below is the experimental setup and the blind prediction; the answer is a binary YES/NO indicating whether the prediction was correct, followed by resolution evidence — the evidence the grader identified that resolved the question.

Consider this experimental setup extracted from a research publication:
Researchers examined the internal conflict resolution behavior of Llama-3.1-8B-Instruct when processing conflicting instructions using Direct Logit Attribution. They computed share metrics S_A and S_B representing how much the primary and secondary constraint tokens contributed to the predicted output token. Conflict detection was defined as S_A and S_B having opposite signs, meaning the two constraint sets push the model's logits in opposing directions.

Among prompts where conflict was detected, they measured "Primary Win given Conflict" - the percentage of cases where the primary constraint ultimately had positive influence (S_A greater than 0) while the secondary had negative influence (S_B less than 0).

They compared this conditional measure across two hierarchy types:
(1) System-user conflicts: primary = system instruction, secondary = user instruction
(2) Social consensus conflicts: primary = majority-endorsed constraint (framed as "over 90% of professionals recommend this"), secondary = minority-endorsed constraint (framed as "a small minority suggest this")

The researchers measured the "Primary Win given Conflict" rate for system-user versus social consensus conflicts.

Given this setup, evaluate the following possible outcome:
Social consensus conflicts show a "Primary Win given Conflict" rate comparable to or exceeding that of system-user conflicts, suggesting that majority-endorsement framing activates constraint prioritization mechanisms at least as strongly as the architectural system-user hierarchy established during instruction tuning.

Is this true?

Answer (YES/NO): YES